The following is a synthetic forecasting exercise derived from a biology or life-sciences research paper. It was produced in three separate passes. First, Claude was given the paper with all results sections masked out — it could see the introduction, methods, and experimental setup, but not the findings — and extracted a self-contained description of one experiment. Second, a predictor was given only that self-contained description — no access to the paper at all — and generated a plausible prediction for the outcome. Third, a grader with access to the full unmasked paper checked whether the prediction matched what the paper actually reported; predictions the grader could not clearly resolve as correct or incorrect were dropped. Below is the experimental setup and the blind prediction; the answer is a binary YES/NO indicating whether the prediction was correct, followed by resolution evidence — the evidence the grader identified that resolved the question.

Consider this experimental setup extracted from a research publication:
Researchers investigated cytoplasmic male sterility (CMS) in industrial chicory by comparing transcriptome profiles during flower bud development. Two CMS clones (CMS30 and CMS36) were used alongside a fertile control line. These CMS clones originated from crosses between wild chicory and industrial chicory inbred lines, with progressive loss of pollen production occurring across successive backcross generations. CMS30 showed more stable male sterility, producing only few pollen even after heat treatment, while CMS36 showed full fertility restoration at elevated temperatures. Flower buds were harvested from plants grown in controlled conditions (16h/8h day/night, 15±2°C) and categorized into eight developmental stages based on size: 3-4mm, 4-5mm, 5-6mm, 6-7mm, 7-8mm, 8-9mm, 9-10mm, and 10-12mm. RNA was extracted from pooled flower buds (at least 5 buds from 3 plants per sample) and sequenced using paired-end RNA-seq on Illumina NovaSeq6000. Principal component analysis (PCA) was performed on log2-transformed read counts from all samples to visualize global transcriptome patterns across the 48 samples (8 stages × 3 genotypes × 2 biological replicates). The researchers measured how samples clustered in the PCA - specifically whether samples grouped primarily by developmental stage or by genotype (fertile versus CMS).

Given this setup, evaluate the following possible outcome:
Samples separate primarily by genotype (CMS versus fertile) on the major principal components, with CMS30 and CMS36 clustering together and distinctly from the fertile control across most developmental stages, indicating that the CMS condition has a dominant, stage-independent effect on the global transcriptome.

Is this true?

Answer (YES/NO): NO